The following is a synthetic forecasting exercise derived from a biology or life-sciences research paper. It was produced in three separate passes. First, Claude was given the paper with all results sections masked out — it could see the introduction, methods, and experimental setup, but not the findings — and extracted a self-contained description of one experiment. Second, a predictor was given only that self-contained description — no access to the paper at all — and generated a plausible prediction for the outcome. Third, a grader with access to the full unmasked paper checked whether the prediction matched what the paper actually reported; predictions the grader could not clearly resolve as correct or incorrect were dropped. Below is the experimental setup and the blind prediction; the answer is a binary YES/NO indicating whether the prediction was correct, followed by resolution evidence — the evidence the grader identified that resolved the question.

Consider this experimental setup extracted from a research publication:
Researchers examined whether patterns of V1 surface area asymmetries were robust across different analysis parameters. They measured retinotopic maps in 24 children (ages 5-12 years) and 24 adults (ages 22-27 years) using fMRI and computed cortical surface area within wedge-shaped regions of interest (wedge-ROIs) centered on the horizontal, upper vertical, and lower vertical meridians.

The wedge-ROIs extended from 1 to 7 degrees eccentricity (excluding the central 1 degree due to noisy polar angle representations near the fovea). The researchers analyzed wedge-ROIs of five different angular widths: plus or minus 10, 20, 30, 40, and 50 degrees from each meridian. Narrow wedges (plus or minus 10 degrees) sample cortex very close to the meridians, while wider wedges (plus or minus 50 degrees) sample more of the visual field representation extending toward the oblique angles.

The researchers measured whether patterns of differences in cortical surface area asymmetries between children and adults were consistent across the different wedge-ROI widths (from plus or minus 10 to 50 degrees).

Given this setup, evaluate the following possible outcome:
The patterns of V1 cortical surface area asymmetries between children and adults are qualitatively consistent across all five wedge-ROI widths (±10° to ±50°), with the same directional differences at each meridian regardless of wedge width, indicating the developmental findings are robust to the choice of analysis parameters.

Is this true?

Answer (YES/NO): YES